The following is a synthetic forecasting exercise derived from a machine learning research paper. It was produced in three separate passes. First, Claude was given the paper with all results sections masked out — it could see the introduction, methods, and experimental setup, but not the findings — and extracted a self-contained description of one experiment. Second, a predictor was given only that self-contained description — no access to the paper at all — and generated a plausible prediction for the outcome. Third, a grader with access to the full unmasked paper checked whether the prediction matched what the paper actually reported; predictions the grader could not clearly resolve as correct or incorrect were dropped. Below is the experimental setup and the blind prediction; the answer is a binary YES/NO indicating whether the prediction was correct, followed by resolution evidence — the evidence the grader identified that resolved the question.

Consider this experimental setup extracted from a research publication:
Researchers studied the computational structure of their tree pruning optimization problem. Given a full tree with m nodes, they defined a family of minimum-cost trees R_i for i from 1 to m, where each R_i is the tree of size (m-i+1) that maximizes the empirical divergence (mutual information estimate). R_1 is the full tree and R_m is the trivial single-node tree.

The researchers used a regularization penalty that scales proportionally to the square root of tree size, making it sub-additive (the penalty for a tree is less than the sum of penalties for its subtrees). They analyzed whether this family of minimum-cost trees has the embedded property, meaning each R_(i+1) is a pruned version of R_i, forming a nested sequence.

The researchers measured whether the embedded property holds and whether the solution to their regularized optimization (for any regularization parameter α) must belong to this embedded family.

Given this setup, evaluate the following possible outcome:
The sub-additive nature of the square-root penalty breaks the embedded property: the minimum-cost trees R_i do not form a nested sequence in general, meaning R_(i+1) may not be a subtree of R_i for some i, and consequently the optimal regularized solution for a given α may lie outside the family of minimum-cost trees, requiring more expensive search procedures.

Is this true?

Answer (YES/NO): NO